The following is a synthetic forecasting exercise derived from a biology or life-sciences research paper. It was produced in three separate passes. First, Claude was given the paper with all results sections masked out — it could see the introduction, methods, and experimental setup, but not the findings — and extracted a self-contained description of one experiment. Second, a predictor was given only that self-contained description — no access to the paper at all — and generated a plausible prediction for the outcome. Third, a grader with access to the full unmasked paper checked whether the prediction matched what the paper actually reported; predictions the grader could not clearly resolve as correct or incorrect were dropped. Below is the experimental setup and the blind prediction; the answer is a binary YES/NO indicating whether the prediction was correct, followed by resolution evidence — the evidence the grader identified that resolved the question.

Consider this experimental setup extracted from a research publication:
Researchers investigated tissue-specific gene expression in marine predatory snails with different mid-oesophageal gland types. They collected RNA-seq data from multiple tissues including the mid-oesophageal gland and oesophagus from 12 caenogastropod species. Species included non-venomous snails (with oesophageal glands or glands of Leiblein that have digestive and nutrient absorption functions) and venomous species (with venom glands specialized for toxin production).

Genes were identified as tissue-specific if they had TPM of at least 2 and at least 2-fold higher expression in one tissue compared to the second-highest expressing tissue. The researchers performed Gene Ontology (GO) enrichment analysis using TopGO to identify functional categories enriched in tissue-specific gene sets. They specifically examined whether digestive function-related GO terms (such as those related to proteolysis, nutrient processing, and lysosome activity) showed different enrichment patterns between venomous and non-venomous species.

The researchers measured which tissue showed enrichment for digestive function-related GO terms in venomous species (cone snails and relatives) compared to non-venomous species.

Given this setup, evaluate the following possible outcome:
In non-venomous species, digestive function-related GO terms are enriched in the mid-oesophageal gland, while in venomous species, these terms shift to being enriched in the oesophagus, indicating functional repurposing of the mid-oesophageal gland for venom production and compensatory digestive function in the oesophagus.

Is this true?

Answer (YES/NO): YES